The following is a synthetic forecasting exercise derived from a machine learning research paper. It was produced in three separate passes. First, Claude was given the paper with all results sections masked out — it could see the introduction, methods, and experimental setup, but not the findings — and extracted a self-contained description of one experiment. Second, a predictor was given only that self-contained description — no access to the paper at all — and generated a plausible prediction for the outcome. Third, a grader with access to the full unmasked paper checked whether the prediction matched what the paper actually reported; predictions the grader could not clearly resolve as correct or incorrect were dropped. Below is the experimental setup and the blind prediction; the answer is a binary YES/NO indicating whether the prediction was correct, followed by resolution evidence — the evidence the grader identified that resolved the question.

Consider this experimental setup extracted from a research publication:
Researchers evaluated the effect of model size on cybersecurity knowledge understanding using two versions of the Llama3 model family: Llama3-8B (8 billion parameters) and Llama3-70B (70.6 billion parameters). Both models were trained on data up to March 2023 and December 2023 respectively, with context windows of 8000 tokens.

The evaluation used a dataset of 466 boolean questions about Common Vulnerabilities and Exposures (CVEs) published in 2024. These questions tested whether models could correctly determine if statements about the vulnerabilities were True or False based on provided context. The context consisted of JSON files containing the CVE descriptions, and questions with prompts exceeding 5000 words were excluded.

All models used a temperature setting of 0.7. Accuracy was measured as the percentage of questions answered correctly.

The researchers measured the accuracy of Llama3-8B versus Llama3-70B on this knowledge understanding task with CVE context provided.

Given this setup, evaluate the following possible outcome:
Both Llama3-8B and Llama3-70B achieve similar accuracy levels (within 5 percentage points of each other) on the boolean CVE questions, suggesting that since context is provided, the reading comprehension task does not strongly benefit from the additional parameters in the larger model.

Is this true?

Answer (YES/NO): YES